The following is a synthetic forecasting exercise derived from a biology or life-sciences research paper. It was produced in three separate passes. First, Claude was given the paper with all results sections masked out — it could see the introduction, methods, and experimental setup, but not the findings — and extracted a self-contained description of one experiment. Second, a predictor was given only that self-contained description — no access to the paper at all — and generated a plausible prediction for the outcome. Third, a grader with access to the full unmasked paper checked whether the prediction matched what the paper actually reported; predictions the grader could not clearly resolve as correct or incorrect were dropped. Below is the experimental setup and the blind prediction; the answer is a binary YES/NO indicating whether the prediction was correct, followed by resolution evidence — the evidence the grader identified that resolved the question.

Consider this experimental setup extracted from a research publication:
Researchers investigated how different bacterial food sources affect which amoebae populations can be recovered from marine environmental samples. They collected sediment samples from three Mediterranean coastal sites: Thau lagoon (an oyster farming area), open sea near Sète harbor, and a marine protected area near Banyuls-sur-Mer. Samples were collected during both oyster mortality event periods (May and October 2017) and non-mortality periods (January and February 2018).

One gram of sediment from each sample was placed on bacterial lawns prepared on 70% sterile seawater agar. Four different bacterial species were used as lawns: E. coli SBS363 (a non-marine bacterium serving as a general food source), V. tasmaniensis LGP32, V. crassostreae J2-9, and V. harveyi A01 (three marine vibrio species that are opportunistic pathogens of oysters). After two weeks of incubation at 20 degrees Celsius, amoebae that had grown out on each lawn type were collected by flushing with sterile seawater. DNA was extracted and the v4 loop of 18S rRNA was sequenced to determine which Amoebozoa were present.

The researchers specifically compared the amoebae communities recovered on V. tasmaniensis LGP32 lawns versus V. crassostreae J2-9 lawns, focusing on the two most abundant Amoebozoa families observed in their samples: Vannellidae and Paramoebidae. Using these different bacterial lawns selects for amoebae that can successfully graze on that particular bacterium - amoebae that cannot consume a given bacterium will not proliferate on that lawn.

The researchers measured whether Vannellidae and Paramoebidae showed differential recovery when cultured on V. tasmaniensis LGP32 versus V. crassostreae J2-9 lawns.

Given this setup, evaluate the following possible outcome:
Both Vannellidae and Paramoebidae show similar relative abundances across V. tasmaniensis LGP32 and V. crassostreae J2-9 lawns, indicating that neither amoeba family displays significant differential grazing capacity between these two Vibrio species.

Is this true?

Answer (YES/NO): NO